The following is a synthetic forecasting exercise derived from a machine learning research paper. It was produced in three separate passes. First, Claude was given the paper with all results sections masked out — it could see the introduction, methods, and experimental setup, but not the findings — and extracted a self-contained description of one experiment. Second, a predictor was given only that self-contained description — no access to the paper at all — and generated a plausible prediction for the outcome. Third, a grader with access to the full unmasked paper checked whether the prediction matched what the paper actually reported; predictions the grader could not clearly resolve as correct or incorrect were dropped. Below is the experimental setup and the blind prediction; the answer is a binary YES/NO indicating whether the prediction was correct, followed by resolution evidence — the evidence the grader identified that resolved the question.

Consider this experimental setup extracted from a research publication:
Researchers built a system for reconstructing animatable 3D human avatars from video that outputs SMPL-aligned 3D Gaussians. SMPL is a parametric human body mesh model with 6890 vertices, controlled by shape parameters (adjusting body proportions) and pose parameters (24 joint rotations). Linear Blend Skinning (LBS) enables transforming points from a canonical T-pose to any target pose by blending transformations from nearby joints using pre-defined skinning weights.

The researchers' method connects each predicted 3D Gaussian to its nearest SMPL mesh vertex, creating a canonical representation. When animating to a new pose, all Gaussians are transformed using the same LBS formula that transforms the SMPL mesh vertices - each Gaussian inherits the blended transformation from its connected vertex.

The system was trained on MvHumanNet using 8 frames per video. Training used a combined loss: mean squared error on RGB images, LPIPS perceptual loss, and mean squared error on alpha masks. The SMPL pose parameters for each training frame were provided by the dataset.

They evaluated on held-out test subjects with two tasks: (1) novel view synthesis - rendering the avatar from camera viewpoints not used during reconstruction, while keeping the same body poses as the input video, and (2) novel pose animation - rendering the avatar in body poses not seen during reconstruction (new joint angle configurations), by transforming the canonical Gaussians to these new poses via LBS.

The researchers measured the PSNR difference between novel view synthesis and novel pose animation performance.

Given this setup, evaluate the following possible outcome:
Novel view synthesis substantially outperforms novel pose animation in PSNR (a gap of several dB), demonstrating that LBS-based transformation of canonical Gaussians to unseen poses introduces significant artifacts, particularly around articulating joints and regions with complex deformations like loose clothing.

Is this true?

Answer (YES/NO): NO